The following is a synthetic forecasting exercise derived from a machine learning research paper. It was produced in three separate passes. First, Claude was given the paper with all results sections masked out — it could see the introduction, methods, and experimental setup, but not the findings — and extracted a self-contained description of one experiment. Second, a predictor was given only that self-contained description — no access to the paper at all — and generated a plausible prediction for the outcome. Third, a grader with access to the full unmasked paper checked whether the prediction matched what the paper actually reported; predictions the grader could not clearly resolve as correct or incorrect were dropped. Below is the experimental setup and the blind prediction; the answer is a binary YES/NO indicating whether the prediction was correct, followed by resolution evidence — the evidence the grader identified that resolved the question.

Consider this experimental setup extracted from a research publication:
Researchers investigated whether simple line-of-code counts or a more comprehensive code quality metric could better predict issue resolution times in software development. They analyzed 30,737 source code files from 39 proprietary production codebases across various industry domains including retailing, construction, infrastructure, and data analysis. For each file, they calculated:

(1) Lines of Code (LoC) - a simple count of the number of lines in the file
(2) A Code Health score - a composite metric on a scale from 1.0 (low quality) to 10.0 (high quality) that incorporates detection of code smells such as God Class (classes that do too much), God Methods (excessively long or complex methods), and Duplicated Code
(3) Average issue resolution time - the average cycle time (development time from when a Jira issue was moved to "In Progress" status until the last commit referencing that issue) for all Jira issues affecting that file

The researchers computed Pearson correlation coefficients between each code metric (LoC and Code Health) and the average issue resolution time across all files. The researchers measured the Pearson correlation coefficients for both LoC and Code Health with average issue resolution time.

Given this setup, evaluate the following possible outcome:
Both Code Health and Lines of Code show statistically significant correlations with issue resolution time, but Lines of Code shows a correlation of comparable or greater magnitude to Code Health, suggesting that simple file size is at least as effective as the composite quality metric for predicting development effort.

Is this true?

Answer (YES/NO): NO